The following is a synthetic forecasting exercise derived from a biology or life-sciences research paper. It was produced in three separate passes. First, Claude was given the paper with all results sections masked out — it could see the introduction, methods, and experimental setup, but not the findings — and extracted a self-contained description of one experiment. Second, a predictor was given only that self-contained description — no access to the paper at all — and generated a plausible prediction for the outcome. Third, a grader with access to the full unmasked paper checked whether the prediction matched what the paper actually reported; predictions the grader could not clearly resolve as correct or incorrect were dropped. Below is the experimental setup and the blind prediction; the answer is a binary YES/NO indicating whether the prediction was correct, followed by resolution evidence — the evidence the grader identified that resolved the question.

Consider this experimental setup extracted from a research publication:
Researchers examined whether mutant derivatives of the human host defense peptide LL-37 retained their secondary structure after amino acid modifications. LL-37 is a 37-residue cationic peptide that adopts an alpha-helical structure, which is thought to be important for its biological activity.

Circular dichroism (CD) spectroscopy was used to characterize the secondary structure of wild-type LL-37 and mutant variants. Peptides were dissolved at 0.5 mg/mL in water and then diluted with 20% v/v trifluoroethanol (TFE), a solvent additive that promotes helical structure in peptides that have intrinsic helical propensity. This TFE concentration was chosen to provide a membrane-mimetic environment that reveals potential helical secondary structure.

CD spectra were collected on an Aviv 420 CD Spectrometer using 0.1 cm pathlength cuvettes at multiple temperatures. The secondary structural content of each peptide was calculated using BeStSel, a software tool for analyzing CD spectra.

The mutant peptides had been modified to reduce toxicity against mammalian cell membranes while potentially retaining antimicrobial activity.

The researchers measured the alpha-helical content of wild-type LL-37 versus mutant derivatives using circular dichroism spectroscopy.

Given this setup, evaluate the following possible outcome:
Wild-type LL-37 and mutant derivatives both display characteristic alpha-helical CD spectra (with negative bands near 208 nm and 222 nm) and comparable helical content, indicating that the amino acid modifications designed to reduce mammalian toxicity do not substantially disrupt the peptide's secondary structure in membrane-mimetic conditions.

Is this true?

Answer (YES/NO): YES